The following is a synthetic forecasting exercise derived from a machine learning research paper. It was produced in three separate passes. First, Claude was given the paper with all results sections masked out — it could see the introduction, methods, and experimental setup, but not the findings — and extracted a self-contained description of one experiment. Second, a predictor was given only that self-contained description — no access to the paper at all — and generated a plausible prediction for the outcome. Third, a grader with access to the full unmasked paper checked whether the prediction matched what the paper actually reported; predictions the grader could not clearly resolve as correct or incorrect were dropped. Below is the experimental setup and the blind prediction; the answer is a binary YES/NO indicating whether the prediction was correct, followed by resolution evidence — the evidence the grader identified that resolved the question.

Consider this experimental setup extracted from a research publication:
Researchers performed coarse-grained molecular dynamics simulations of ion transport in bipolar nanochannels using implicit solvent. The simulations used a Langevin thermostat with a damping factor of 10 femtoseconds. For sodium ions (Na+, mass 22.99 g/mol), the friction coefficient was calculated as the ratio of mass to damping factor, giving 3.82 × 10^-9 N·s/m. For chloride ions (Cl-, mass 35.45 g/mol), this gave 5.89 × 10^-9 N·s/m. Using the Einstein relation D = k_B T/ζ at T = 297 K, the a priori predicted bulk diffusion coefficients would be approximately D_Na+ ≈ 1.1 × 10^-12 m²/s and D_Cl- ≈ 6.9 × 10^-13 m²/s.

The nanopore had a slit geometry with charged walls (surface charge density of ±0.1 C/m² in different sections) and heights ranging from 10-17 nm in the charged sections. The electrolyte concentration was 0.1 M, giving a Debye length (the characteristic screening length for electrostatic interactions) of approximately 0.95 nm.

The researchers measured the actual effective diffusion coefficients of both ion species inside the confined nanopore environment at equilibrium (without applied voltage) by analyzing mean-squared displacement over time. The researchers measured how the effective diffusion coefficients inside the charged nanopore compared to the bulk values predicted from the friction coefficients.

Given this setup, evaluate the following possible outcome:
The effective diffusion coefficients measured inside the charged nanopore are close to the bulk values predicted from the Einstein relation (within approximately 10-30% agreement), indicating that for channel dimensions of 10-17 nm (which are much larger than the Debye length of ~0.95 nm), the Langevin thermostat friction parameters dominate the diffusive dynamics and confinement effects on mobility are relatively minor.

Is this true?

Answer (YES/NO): NO